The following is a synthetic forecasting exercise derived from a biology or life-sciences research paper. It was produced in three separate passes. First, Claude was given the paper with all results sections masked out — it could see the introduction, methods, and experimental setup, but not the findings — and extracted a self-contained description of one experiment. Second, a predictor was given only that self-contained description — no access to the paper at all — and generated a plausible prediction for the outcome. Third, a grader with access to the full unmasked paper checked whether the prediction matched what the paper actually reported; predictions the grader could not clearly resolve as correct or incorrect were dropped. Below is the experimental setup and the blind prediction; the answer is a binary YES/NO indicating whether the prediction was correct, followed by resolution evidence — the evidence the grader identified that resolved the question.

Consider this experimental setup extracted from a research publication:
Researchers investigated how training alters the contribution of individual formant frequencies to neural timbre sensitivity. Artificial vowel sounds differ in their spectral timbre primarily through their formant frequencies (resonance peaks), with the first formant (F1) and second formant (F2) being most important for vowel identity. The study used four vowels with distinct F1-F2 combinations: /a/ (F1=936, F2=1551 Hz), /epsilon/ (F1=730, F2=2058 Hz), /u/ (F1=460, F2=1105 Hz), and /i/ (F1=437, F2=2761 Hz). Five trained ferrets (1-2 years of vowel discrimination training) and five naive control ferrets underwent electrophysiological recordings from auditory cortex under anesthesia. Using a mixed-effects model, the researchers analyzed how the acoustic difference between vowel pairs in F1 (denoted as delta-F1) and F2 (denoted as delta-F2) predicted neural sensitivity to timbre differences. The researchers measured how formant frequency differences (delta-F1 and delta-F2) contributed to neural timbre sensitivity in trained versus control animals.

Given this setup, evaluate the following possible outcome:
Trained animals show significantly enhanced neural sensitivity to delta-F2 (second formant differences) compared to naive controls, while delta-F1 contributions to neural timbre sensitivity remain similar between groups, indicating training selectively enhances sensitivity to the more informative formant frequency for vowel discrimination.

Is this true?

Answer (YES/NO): NO